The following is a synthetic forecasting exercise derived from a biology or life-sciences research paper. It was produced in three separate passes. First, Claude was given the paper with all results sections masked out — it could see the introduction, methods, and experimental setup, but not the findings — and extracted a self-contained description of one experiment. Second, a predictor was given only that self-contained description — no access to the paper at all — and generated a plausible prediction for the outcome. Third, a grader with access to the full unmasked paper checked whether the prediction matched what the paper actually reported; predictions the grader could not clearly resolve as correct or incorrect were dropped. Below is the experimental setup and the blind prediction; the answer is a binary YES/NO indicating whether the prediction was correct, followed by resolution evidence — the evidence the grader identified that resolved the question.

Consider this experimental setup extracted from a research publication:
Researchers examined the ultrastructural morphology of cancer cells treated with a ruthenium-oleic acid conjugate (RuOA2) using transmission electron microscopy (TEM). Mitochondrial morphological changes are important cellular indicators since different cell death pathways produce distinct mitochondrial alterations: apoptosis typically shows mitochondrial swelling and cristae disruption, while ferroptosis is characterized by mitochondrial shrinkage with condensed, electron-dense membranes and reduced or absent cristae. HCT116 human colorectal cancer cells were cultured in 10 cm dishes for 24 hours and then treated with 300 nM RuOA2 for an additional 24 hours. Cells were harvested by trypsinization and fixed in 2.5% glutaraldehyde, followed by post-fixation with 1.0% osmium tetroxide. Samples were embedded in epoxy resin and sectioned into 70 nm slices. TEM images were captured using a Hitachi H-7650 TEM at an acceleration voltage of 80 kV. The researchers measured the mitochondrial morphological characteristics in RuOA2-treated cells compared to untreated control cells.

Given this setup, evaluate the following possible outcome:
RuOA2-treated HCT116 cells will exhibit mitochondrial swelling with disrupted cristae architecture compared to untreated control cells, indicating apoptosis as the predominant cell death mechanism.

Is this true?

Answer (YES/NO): NO